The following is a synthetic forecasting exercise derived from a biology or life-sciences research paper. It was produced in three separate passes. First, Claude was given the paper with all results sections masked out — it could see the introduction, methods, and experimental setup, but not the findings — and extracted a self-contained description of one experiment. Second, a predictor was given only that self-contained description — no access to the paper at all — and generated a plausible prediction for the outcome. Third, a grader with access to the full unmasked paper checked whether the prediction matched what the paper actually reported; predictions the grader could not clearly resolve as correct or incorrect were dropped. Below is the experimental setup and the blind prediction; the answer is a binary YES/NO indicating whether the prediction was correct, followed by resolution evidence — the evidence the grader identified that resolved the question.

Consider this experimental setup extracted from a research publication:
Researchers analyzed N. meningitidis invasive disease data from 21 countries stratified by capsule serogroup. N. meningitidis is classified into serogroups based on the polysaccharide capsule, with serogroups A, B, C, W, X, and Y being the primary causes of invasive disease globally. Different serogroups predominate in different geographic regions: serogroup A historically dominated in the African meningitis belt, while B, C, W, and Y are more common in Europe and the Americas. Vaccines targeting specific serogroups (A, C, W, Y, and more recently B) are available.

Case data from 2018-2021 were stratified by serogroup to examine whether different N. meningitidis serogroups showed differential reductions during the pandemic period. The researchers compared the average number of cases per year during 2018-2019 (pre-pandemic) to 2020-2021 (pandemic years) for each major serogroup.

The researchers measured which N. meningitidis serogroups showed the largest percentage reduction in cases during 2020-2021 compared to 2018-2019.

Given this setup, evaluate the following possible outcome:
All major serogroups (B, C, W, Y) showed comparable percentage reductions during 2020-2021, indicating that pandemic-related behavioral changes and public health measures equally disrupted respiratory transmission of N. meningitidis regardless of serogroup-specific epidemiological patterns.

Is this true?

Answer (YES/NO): NO